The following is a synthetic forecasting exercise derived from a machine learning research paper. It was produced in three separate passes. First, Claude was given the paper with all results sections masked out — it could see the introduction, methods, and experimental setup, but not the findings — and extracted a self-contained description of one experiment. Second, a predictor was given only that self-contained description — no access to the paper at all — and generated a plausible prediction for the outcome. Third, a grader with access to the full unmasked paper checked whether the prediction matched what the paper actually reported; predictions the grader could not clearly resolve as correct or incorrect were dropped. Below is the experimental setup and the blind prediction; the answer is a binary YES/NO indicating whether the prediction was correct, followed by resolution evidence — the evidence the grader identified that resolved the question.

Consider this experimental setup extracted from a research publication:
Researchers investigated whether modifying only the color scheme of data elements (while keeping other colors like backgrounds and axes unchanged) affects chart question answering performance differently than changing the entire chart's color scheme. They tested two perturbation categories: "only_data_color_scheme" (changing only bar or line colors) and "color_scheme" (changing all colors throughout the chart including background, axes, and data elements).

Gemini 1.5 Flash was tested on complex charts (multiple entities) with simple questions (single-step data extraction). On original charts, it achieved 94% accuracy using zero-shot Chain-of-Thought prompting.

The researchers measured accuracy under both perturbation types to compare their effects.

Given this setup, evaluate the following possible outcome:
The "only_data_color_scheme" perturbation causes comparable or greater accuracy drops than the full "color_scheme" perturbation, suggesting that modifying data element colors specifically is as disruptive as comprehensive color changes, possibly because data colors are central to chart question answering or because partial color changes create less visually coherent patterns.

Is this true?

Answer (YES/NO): NO